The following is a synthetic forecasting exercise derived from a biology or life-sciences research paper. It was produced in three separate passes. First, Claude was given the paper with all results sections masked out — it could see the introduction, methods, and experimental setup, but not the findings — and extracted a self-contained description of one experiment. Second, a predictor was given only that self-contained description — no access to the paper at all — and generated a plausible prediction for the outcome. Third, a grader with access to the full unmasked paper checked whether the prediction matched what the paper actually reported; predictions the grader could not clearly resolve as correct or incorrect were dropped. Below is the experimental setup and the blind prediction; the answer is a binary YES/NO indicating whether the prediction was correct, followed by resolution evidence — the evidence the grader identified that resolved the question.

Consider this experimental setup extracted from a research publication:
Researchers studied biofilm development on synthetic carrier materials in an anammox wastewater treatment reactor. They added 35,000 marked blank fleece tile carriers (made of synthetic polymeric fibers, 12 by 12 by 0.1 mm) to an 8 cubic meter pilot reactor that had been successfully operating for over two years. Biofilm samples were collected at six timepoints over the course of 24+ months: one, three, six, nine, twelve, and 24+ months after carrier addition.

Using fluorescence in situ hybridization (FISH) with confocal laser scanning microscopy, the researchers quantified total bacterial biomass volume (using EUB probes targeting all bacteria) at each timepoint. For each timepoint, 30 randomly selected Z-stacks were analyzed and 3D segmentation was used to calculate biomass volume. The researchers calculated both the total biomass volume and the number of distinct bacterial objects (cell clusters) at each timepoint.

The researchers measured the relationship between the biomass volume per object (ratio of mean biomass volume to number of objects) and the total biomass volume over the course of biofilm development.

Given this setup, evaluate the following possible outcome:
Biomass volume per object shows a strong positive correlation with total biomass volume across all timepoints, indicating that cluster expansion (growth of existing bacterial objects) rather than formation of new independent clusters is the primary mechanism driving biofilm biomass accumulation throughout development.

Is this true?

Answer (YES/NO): NO